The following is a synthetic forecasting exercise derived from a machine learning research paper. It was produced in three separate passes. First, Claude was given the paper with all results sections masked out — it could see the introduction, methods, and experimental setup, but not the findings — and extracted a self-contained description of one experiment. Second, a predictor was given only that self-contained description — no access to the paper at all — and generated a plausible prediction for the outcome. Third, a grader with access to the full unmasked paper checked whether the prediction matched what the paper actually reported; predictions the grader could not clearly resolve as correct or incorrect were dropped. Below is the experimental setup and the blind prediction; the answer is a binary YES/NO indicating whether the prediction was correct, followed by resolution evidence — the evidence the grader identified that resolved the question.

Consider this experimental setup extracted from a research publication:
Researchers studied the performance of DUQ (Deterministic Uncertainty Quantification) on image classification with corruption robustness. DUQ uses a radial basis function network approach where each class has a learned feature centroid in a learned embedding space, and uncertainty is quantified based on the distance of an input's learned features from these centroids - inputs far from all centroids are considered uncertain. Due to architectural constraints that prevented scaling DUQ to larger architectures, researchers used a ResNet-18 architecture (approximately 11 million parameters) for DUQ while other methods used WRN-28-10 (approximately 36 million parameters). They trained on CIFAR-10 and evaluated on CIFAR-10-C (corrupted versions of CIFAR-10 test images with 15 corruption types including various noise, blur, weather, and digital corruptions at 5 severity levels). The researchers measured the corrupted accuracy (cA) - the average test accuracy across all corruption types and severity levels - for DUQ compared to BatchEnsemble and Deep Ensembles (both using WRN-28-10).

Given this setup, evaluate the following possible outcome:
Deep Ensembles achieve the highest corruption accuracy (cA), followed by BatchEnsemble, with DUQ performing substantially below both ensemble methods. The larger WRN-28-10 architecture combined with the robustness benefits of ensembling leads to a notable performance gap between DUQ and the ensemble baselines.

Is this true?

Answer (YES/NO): NO